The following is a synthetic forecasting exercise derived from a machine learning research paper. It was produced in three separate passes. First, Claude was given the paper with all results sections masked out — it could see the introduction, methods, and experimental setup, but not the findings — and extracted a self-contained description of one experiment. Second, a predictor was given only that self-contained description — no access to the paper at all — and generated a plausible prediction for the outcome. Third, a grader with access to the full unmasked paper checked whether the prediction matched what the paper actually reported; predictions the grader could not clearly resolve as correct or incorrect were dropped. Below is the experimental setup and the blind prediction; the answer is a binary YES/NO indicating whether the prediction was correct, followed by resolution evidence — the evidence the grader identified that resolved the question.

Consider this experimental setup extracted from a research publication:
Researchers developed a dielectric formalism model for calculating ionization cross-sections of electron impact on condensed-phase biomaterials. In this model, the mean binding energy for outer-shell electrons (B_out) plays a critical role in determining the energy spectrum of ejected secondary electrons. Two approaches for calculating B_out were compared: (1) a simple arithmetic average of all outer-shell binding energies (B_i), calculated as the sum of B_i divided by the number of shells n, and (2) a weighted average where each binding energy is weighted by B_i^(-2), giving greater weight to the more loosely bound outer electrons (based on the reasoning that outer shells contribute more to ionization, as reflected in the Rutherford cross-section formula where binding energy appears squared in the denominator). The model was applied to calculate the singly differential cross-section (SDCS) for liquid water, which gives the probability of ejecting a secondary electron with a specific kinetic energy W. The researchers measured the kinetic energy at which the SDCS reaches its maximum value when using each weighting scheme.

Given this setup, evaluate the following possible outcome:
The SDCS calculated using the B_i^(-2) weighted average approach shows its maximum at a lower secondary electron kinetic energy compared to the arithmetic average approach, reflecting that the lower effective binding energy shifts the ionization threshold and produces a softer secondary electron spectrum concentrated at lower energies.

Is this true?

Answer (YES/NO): NO